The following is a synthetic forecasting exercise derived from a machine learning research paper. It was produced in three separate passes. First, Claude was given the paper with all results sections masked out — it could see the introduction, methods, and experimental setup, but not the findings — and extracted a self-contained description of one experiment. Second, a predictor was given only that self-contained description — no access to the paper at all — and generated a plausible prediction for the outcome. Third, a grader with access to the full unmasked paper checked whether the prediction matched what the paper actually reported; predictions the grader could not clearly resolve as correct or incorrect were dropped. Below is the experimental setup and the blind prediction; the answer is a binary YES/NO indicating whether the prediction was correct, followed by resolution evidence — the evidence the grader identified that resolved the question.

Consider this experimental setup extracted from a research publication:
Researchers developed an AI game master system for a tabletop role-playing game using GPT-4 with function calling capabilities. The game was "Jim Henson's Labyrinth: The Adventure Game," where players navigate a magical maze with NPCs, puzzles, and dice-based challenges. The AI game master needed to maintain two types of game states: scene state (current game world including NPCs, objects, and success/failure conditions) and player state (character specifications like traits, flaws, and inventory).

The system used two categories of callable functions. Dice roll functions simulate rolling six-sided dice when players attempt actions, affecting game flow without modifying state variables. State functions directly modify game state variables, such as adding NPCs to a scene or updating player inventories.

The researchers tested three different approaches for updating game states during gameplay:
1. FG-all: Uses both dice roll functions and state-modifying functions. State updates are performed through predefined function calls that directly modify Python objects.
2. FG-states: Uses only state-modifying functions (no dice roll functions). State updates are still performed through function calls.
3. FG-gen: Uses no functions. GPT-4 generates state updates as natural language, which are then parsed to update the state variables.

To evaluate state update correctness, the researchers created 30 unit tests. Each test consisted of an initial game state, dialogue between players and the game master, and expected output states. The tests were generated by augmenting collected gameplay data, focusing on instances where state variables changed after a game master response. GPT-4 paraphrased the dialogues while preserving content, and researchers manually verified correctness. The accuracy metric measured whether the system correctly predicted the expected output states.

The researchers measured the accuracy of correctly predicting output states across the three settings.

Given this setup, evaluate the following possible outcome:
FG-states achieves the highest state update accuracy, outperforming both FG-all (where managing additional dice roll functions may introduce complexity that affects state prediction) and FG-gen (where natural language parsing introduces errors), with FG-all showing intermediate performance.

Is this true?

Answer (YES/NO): YES